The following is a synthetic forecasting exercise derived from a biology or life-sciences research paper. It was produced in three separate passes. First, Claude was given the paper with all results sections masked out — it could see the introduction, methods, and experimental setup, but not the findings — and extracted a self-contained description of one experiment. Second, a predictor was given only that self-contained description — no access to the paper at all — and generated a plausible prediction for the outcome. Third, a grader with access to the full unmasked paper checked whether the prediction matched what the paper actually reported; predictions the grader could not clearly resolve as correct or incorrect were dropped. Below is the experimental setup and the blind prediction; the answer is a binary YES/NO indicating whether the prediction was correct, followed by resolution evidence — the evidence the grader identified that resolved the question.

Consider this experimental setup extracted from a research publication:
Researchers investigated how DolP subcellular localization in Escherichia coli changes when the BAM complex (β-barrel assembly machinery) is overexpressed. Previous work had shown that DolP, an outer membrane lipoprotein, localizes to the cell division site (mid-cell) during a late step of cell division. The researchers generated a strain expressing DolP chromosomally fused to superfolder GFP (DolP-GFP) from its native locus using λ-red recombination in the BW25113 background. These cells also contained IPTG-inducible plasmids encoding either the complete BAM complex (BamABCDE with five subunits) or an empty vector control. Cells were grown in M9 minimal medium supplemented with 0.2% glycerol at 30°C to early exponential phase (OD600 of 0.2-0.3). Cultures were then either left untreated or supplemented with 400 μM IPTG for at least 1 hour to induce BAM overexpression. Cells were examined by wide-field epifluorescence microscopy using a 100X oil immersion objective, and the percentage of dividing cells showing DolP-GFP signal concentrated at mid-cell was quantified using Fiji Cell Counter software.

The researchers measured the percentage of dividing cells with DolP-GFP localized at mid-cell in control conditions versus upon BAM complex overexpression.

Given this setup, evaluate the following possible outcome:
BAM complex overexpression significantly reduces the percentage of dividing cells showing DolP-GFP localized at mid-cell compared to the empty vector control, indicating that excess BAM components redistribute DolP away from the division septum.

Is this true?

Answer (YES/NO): YES